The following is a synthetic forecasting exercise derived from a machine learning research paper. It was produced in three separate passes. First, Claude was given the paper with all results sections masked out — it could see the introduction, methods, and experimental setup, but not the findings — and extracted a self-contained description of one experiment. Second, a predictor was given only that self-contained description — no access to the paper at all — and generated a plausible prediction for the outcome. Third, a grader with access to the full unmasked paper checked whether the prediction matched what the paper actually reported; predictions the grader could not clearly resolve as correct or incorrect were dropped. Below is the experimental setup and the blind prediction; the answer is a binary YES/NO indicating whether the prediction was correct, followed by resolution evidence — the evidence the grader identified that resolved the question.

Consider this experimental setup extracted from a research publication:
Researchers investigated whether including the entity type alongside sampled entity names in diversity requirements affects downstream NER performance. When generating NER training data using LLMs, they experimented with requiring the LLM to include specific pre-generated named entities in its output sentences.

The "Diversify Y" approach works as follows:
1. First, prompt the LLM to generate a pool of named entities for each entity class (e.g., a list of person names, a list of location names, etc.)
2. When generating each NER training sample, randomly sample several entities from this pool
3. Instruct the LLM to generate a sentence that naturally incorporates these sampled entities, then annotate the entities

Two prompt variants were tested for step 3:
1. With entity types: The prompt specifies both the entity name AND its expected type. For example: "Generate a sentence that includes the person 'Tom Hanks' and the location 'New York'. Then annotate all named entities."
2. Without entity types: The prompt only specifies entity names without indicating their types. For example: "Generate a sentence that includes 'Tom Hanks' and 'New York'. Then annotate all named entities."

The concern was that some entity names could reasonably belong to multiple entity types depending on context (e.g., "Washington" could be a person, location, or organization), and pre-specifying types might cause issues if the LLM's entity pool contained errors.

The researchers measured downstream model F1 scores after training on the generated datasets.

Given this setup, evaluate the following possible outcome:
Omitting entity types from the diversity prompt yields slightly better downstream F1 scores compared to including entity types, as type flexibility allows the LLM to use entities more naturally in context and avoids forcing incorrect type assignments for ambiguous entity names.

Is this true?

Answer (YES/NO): YES